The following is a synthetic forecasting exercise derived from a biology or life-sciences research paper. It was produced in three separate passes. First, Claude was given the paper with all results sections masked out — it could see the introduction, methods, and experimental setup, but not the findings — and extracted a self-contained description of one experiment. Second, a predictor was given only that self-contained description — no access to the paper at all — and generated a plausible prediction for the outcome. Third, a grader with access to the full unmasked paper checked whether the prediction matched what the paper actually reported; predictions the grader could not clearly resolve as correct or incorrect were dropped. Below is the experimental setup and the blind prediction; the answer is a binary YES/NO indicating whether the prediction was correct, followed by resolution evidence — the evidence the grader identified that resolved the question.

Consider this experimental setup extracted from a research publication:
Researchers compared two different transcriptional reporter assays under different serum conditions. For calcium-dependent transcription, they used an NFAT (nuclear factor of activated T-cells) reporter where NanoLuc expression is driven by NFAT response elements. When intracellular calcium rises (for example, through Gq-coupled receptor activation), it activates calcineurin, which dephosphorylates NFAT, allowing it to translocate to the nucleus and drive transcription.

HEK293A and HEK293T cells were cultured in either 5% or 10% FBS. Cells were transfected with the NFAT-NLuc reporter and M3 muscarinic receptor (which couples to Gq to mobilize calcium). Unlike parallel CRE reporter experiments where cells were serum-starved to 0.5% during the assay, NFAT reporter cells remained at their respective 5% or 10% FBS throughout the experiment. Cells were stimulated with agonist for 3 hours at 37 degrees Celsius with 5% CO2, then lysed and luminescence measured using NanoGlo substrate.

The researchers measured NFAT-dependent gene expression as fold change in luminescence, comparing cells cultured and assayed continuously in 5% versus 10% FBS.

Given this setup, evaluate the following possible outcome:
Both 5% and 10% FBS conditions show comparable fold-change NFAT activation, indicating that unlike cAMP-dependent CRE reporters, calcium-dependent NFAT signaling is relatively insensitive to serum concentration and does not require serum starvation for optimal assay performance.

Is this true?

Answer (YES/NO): YES